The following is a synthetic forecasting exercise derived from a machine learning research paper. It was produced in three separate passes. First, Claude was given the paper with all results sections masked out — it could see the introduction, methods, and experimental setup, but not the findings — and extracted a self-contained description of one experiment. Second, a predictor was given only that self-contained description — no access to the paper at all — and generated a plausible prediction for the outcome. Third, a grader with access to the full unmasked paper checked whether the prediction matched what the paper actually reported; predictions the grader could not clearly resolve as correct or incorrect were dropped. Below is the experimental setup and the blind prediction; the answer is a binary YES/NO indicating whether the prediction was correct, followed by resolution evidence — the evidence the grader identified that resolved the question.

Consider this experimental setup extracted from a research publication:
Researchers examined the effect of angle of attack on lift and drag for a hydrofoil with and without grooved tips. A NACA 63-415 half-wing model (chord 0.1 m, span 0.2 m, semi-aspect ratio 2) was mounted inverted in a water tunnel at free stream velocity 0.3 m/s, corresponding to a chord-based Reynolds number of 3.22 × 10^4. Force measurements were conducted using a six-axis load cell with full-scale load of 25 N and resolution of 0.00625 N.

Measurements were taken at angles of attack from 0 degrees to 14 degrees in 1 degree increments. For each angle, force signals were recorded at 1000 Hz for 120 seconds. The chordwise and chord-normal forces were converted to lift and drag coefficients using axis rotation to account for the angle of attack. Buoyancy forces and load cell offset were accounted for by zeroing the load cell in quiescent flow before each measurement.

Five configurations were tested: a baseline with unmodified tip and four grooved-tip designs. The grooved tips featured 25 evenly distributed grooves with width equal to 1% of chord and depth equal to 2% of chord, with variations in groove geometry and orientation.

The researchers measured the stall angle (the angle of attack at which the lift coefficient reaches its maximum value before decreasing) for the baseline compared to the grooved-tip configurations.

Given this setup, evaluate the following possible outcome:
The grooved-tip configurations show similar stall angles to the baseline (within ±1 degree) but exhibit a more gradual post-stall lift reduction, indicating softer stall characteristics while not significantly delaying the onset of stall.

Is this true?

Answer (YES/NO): NO